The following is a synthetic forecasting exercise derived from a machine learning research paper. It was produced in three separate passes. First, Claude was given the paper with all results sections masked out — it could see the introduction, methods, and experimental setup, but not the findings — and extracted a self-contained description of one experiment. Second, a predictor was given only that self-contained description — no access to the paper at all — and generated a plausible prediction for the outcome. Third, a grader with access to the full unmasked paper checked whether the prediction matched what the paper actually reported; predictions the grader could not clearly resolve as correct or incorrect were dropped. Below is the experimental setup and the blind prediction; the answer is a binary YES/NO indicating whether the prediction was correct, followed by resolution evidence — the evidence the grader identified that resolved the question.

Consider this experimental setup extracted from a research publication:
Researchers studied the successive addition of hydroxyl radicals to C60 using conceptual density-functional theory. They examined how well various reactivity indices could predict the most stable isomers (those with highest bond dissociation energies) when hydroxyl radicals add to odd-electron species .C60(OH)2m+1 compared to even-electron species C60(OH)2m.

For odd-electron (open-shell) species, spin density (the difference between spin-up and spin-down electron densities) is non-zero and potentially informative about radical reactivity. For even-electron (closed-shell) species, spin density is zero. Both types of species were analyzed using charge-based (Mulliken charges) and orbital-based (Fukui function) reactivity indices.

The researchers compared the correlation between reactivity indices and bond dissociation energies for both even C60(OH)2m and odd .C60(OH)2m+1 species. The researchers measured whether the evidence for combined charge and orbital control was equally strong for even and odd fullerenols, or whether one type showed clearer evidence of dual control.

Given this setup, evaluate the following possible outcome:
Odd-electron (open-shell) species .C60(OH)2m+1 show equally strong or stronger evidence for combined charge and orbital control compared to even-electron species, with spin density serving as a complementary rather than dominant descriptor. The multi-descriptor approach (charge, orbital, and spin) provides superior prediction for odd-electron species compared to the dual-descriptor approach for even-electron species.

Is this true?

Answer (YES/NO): NO